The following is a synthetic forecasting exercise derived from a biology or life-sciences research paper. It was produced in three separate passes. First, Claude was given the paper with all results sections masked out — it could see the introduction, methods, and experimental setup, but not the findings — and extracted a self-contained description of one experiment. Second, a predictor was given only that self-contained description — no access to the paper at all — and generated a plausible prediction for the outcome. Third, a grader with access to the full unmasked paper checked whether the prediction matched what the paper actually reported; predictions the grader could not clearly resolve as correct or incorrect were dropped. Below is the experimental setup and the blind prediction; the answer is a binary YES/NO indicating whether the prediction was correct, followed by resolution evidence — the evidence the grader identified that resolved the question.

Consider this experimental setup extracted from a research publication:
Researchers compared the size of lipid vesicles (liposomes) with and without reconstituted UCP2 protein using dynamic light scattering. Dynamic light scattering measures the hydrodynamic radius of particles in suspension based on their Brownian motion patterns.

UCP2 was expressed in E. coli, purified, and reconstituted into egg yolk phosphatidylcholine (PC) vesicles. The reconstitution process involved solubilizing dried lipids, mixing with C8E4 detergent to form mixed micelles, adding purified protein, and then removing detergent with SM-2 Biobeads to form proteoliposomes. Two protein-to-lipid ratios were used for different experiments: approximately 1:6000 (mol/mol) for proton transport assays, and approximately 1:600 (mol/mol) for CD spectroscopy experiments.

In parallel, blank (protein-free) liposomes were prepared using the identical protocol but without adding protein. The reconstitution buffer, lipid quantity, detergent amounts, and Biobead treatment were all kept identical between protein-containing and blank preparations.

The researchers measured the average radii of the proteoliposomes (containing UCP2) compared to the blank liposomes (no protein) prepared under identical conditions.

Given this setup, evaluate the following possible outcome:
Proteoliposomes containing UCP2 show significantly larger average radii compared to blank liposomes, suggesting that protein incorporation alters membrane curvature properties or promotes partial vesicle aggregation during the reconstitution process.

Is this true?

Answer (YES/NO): NO